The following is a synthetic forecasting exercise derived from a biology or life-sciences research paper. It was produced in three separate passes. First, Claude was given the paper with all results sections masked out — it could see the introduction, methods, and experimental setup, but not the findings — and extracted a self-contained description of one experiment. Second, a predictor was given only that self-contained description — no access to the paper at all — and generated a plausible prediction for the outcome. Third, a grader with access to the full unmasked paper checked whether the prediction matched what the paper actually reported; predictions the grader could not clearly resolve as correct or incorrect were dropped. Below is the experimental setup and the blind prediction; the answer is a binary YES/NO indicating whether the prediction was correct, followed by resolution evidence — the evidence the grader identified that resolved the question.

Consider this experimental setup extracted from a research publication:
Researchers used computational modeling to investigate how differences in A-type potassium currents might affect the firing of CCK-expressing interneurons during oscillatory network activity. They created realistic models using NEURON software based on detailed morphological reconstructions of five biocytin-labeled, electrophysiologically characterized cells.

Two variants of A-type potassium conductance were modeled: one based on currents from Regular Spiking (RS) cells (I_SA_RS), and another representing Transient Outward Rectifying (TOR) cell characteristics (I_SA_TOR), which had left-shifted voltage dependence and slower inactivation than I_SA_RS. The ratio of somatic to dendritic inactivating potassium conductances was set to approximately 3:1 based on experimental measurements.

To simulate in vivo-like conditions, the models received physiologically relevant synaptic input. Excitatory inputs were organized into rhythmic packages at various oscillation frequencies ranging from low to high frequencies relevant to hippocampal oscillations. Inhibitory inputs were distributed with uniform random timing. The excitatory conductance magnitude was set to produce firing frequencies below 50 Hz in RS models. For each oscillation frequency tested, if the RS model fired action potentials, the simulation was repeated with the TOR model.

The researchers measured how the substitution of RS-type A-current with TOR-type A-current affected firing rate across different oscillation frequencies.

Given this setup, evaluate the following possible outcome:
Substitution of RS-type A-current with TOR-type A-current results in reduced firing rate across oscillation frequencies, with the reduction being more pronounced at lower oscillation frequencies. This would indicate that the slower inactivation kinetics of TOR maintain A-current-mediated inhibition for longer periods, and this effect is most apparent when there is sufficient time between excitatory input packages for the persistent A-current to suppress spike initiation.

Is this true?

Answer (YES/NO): NO